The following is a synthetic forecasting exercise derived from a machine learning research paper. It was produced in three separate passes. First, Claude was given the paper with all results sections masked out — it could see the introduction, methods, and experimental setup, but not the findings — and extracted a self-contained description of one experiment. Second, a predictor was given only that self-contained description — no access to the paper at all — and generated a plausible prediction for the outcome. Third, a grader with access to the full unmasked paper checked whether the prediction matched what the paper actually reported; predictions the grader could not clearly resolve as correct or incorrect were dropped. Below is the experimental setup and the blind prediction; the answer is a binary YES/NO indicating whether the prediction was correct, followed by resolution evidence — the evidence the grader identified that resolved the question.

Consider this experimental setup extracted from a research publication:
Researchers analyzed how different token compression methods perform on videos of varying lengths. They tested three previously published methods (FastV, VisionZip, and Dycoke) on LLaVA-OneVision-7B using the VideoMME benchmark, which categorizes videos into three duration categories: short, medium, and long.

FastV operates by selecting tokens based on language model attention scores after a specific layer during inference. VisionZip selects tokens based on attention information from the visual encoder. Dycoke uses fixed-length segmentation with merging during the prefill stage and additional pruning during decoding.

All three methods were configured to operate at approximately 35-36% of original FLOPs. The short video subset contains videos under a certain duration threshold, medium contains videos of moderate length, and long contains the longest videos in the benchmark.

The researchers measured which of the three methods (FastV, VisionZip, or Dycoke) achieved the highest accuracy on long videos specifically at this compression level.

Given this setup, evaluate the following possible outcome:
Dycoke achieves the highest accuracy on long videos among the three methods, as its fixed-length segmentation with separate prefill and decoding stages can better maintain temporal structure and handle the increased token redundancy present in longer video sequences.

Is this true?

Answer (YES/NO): NO